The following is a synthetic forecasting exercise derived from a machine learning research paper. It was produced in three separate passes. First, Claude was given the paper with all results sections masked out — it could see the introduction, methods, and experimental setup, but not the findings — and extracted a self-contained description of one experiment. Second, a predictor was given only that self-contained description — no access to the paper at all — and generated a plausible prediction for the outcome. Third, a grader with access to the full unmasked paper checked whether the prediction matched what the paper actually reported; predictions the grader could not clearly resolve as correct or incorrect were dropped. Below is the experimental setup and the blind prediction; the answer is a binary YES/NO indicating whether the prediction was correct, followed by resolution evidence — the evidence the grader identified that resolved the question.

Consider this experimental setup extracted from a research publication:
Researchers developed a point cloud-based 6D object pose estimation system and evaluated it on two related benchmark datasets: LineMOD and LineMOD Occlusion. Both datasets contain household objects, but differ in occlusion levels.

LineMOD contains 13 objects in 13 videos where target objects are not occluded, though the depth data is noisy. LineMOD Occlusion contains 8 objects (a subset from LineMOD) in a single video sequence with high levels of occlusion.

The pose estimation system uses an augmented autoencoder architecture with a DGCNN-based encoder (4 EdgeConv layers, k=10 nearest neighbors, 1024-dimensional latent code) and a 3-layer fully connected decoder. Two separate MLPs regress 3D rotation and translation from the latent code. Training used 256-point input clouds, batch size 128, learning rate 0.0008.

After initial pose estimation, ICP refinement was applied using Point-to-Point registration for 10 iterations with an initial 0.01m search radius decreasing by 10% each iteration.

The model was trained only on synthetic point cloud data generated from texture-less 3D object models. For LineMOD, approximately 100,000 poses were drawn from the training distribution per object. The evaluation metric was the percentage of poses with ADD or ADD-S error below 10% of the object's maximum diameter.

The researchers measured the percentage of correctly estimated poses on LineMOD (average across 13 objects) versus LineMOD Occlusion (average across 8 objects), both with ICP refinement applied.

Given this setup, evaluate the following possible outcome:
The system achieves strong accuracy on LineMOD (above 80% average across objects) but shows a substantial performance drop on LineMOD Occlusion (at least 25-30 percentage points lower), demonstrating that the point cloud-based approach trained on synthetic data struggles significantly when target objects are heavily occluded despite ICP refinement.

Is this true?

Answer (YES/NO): YES